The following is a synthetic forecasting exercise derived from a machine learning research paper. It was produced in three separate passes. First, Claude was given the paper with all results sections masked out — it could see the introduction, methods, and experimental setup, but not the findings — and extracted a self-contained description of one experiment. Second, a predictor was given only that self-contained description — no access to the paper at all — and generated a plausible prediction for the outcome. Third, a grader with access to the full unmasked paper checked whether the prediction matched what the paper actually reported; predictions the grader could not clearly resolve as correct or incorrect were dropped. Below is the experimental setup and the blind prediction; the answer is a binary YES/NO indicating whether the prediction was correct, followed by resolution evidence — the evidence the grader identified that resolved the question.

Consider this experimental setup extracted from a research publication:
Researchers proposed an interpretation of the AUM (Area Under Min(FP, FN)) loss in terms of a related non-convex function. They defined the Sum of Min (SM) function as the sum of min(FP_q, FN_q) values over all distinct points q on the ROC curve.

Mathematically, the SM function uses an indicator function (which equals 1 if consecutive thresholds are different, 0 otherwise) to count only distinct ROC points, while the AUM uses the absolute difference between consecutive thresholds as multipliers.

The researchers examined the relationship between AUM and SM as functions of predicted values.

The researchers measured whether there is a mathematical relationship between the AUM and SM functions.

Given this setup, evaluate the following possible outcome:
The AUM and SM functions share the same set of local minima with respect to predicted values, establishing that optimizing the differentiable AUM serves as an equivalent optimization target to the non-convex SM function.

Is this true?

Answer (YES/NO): NO